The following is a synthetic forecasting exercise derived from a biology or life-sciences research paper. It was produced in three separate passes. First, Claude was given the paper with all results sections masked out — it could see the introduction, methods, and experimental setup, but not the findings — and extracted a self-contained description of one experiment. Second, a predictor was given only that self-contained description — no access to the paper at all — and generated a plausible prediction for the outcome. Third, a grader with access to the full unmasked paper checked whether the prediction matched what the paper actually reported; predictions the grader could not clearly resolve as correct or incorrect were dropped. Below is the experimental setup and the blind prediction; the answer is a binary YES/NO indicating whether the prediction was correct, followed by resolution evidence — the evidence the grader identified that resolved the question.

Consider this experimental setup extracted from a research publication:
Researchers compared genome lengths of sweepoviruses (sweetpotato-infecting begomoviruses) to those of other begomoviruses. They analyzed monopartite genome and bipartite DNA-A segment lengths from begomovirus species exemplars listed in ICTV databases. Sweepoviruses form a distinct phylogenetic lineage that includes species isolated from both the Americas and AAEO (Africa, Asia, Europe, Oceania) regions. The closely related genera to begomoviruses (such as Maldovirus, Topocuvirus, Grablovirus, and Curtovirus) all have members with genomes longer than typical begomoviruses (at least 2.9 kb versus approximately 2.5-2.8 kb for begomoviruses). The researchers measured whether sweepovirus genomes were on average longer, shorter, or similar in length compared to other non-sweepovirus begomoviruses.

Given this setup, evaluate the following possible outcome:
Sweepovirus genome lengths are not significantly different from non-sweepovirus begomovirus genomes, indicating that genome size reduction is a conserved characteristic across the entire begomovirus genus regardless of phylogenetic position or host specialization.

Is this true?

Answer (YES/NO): NO